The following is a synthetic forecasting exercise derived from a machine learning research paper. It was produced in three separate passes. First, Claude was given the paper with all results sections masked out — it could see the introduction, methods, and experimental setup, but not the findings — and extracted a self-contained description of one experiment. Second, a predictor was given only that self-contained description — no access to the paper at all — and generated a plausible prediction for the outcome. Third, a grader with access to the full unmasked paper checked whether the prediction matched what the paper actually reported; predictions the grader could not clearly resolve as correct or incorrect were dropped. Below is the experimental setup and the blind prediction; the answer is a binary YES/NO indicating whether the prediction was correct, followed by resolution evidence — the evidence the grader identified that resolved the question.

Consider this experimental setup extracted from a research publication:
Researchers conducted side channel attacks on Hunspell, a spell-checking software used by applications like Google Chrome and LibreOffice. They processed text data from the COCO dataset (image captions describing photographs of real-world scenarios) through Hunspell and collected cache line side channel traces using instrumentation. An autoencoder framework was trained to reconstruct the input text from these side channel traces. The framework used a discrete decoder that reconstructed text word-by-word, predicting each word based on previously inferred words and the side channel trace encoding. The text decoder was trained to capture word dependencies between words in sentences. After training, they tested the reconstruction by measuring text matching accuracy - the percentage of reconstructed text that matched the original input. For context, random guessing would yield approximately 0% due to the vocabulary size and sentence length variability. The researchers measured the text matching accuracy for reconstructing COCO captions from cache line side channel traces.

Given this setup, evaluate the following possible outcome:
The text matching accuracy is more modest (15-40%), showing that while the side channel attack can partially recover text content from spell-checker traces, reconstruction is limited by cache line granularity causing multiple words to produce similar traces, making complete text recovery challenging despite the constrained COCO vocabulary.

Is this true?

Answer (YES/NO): NO